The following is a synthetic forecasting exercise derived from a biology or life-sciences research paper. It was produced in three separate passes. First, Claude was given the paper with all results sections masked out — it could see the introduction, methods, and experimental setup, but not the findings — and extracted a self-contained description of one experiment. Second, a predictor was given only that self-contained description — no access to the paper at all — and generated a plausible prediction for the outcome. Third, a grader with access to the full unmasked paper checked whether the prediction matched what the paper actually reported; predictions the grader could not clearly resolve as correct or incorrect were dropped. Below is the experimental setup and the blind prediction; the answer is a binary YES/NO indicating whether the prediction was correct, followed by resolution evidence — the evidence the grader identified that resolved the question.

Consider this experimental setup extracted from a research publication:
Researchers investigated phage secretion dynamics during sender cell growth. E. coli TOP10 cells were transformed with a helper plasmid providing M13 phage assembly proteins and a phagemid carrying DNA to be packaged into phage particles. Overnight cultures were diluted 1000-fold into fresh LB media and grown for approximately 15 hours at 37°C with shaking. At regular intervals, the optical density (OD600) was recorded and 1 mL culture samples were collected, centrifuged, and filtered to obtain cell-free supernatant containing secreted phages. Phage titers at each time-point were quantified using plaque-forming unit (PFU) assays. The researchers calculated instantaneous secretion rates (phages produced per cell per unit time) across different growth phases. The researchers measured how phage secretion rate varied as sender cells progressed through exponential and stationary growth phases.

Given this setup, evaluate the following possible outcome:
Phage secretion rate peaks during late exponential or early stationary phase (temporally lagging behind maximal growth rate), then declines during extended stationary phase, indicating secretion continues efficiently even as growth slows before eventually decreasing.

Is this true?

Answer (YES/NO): NO